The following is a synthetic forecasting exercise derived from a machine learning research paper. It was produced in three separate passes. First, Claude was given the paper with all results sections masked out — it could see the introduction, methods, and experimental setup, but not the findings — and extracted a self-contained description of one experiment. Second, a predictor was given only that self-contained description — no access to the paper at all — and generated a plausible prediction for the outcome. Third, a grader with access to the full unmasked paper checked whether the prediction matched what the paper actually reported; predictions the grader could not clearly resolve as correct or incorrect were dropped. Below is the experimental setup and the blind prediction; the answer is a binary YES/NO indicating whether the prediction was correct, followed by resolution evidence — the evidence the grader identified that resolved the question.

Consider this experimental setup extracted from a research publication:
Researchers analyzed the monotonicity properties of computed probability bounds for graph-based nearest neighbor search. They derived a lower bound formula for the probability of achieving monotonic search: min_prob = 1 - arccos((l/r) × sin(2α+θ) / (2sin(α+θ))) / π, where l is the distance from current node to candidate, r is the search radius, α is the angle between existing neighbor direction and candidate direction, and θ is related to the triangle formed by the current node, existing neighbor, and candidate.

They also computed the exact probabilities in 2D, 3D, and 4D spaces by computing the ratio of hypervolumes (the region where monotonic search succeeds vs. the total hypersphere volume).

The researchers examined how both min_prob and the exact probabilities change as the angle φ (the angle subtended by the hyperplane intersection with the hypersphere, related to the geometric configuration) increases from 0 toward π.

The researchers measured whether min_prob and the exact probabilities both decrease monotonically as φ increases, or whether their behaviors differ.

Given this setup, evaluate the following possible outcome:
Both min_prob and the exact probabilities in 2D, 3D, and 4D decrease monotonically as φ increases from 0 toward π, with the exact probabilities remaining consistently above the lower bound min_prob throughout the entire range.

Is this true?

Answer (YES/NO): YES